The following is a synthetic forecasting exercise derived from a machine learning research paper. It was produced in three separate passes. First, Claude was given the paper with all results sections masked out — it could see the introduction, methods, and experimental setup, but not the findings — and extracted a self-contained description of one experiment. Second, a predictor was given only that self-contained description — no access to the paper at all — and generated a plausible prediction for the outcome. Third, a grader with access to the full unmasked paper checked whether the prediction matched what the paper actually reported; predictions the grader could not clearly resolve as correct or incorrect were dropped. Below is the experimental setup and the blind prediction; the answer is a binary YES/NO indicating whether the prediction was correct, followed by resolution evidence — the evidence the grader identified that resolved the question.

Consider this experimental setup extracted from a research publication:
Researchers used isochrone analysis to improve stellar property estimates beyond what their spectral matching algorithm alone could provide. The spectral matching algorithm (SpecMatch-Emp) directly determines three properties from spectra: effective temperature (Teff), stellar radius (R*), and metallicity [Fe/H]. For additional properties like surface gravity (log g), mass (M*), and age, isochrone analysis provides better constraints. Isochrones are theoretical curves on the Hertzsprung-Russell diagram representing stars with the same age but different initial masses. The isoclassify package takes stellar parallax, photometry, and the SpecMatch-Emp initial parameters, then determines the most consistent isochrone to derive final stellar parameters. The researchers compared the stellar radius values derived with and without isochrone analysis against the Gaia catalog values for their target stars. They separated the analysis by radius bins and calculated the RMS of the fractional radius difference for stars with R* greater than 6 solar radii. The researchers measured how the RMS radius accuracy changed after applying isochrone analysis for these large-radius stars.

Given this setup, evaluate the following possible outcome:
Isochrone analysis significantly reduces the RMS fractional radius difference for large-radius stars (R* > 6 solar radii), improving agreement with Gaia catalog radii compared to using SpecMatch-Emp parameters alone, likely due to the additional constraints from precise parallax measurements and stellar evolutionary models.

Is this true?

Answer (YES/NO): YES